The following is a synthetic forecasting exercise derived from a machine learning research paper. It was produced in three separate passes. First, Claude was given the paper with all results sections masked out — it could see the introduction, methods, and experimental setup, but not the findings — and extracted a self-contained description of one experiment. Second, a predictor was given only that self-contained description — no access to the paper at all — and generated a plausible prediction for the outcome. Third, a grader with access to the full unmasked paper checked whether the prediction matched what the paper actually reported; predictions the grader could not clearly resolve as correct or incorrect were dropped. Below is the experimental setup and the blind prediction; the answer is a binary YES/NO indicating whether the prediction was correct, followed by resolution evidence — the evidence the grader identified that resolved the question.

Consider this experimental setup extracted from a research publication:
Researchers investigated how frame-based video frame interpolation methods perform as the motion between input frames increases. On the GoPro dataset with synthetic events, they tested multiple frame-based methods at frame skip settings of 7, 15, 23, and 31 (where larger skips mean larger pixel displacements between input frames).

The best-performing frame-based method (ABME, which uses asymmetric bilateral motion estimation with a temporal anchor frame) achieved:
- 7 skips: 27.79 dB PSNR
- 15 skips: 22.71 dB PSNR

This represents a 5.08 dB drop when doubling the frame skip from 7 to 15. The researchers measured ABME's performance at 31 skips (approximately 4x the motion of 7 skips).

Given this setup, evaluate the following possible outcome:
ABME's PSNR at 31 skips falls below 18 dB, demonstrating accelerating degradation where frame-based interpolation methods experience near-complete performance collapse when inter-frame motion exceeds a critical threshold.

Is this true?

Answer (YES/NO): NO